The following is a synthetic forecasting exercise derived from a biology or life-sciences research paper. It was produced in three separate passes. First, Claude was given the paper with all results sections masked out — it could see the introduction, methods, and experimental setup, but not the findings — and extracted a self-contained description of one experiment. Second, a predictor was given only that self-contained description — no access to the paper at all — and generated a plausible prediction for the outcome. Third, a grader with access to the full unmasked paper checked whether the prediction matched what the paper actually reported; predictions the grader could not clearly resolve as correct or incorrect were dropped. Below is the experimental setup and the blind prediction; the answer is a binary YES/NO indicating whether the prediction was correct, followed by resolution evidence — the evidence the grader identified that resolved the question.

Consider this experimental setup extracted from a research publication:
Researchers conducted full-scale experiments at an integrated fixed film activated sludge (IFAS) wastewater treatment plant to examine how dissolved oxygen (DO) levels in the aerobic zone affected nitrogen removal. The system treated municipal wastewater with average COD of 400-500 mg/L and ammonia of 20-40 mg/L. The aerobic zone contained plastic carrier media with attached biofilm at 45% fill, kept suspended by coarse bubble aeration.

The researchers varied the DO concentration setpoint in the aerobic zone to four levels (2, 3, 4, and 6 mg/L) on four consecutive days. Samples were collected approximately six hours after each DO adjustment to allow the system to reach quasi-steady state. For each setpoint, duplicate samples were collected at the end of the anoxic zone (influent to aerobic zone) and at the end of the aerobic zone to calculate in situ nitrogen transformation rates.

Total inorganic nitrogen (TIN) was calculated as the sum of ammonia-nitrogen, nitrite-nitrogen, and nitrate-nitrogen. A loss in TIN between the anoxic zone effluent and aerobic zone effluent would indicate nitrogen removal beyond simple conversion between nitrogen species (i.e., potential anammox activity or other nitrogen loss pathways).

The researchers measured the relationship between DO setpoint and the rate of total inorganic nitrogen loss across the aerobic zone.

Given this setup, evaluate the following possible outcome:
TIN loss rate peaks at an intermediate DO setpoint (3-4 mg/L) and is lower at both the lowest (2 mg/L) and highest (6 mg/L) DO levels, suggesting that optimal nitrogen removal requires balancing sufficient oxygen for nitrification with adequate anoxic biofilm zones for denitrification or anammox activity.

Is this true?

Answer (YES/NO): NO